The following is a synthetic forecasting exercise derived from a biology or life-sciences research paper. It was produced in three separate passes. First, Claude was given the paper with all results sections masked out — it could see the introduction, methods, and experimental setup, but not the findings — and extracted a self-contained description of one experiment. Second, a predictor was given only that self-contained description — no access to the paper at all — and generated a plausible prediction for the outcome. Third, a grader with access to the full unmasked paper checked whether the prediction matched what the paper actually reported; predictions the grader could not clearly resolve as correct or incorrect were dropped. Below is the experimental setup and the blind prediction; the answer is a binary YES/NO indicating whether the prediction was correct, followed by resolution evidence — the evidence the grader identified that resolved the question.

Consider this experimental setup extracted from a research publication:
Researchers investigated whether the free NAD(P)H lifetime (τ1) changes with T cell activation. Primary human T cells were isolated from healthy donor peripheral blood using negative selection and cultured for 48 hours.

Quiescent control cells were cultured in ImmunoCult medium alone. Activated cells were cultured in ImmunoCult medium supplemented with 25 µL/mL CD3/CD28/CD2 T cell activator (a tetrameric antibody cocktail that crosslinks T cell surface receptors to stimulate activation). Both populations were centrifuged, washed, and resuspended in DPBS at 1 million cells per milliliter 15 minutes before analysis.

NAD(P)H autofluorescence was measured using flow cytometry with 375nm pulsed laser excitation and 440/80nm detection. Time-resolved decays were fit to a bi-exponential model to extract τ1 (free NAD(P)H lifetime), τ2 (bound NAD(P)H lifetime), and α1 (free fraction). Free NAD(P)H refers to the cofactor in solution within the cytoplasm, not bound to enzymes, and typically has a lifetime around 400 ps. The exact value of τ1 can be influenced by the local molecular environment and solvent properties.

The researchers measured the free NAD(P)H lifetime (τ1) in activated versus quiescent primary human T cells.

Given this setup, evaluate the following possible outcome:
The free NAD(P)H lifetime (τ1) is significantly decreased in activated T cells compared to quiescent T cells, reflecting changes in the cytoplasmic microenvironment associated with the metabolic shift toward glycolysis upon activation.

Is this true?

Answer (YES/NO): YES